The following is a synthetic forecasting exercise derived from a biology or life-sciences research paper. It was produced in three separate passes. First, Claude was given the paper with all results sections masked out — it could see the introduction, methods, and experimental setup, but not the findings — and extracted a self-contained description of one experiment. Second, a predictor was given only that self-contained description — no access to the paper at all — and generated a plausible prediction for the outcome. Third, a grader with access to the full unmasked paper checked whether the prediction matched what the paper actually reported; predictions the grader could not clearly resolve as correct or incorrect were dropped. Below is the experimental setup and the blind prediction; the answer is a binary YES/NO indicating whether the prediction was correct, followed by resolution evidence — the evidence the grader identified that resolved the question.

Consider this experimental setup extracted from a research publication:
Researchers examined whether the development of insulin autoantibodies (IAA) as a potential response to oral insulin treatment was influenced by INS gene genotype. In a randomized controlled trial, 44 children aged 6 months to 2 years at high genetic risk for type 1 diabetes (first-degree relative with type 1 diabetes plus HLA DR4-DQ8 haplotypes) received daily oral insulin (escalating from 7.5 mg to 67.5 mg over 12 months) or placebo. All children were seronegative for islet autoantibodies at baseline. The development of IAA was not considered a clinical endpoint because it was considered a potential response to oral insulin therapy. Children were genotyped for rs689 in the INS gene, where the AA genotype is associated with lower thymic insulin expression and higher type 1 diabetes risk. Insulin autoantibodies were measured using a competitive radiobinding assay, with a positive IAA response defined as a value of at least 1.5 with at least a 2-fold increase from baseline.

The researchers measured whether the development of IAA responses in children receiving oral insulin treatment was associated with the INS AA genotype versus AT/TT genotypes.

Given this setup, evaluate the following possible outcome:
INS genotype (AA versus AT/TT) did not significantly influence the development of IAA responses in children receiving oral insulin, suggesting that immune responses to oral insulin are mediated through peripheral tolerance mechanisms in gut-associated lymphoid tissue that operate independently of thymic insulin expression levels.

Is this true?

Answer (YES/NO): NO